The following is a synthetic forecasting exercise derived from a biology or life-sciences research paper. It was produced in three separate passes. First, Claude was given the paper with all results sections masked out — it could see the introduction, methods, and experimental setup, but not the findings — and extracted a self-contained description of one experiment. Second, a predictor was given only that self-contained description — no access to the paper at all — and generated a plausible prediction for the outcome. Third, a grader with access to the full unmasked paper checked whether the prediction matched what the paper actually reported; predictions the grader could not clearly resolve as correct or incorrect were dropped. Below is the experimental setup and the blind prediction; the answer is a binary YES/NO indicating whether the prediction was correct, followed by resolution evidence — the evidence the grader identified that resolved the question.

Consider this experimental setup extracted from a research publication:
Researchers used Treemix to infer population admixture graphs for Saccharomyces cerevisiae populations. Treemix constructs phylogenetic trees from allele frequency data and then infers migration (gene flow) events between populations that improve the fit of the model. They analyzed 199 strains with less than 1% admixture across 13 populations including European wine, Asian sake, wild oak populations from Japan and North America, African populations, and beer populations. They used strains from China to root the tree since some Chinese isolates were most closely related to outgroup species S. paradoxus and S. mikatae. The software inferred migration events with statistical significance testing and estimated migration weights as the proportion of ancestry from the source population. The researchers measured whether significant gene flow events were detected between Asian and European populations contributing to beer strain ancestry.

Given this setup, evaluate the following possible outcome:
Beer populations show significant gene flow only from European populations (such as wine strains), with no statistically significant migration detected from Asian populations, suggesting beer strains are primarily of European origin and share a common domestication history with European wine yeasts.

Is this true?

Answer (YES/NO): NO